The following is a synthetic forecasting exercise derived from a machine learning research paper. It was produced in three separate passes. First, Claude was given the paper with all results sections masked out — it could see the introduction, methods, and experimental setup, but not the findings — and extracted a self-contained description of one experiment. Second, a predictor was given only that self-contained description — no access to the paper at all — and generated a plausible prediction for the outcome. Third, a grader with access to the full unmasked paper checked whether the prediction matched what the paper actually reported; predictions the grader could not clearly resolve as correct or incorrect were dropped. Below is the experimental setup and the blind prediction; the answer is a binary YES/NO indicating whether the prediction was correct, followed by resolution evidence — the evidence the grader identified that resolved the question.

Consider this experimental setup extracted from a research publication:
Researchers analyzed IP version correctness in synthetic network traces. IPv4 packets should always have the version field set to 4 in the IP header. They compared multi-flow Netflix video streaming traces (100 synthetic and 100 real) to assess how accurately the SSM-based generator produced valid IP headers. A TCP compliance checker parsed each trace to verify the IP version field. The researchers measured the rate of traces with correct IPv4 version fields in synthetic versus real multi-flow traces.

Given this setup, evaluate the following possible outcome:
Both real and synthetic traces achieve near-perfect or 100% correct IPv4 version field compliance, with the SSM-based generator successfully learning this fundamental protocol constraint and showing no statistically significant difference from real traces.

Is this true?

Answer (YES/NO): NO